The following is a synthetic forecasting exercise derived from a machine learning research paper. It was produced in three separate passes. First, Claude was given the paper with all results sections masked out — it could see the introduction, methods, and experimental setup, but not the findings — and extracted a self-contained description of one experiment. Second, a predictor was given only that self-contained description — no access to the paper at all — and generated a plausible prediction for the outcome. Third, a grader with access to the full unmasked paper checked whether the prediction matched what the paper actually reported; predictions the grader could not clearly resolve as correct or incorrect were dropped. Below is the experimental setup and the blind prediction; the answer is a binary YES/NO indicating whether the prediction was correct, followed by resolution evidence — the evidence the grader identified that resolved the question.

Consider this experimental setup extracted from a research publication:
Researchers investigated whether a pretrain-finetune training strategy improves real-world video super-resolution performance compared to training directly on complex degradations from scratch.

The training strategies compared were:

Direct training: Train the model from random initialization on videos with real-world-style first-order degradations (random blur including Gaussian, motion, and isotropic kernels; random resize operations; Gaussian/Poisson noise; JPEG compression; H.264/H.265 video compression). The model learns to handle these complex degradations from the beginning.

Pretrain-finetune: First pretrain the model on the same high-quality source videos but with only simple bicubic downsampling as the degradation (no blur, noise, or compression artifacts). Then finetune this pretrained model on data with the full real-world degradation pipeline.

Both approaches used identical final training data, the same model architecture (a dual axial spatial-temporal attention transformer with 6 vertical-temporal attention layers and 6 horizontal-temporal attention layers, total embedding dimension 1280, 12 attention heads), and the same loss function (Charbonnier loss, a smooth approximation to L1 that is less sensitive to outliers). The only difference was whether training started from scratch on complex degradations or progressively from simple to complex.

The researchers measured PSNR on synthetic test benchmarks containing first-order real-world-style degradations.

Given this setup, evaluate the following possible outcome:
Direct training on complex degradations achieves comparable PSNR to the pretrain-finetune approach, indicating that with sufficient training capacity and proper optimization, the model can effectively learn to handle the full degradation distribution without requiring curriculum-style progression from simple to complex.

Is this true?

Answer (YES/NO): NO